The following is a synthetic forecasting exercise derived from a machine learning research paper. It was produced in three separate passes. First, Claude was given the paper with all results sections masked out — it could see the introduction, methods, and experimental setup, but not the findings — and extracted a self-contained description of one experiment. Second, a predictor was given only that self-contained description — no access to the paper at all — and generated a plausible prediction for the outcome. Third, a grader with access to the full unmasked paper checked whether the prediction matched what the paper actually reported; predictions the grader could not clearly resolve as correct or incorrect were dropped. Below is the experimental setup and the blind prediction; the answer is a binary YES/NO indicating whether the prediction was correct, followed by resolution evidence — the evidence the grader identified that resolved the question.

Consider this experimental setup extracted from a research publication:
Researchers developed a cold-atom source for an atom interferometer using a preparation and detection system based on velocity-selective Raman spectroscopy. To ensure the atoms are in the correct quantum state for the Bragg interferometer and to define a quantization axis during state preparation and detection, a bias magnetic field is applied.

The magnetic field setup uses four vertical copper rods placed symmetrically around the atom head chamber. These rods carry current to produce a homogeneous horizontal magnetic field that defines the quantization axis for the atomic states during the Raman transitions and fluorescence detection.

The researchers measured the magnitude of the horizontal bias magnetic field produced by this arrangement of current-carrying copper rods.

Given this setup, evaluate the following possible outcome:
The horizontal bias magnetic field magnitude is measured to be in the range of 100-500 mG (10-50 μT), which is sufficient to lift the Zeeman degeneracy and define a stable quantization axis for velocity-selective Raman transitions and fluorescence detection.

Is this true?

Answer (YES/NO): YES